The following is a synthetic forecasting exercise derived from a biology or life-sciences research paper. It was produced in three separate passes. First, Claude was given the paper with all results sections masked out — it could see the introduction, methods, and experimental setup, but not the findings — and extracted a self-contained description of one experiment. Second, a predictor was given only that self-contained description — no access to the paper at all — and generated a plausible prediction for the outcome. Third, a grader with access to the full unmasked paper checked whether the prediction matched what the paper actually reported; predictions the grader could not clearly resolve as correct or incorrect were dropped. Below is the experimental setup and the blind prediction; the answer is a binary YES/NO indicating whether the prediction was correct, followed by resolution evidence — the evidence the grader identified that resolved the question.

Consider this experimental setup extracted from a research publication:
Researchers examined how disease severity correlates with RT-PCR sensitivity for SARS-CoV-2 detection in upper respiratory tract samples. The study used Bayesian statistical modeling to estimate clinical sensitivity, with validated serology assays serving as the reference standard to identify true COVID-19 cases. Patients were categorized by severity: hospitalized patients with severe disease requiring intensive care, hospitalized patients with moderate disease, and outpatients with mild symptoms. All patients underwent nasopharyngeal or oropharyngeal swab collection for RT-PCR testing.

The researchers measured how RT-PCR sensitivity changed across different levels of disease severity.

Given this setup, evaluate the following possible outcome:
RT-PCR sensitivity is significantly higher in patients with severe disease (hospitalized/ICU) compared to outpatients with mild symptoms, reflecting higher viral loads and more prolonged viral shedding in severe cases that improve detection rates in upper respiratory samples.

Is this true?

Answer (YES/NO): YES